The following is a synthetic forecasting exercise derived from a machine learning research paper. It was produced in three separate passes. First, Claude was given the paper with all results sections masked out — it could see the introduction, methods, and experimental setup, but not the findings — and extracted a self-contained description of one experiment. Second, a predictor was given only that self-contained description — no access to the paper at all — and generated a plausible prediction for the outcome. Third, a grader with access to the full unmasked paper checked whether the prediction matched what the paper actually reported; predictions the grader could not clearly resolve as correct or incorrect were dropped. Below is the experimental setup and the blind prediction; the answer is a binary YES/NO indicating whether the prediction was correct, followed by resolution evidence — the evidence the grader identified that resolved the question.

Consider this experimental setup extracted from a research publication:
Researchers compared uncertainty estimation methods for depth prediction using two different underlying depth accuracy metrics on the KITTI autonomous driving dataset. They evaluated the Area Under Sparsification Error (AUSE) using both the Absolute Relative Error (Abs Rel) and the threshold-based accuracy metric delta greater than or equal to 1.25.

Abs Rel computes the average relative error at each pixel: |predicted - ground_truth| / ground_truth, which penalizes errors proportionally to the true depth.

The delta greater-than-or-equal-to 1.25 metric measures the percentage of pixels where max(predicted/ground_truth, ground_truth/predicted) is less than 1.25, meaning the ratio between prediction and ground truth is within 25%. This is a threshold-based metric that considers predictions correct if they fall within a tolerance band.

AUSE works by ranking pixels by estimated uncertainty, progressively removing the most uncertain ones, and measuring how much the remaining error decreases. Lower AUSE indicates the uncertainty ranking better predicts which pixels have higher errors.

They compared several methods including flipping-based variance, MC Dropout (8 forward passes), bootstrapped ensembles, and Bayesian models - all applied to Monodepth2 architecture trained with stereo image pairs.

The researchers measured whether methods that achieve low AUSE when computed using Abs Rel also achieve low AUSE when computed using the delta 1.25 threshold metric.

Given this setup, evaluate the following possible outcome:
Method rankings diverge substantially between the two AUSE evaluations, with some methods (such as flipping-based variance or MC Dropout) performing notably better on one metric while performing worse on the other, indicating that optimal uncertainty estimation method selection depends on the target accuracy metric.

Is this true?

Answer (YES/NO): NO